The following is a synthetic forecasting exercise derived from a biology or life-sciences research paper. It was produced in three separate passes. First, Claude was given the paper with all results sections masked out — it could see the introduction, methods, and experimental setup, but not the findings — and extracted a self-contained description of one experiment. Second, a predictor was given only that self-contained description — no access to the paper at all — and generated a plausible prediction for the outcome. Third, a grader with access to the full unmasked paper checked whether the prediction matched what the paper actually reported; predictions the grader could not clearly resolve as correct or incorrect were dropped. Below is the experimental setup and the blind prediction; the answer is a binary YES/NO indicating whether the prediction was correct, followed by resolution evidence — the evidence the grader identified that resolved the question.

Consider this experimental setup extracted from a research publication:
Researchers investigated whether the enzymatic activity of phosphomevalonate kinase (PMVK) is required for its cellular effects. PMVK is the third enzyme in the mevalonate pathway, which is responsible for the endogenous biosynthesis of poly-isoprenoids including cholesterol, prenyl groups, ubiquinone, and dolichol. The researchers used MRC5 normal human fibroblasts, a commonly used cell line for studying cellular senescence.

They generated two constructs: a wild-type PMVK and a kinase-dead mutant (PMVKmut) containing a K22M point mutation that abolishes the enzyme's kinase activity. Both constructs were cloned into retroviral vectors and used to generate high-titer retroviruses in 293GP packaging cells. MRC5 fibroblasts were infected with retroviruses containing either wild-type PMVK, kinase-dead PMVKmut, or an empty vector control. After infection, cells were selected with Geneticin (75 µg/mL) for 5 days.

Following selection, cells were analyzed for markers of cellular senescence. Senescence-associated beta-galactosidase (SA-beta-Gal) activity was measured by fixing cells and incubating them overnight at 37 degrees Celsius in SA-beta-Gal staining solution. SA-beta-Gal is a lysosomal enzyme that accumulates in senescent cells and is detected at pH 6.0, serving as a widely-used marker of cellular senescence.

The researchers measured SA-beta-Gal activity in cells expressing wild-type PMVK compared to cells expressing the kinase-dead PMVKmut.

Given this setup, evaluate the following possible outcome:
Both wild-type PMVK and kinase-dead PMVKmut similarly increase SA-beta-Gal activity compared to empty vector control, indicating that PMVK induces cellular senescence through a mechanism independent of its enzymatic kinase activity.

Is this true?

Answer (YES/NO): NO